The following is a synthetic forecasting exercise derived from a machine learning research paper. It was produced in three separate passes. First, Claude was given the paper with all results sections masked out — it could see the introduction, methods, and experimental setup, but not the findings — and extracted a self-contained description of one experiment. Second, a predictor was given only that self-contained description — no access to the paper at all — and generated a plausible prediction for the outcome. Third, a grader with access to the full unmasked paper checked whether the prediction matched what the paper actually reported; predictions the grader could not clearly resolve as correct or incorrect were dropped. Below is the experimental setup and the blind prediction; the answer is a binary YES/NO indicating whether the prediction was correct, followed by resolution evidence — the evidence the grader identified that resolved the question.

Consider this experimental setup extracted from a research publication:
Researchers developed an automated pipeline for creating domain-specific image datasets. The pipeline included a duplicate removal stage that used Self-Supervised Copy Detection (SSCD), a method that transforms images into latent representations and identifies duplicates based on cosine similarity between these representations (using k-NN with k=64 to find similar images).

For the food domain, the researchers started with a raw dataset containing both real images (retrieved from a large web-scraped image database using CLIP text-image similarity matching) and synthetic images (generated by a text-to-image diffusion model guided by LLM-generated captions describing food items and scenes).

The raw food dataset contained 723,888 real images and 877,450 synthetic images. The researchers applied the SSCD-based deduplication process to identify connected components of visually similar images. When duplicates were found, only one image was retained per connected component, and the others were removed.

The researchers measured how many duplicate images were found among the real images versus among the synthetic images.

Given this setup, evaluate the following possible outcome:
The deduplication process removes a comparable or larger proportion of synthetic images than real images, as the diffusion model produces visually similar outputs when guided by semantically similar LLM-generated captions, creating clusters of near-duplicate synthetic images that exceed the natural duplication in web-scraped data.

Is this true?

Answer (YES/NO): NO